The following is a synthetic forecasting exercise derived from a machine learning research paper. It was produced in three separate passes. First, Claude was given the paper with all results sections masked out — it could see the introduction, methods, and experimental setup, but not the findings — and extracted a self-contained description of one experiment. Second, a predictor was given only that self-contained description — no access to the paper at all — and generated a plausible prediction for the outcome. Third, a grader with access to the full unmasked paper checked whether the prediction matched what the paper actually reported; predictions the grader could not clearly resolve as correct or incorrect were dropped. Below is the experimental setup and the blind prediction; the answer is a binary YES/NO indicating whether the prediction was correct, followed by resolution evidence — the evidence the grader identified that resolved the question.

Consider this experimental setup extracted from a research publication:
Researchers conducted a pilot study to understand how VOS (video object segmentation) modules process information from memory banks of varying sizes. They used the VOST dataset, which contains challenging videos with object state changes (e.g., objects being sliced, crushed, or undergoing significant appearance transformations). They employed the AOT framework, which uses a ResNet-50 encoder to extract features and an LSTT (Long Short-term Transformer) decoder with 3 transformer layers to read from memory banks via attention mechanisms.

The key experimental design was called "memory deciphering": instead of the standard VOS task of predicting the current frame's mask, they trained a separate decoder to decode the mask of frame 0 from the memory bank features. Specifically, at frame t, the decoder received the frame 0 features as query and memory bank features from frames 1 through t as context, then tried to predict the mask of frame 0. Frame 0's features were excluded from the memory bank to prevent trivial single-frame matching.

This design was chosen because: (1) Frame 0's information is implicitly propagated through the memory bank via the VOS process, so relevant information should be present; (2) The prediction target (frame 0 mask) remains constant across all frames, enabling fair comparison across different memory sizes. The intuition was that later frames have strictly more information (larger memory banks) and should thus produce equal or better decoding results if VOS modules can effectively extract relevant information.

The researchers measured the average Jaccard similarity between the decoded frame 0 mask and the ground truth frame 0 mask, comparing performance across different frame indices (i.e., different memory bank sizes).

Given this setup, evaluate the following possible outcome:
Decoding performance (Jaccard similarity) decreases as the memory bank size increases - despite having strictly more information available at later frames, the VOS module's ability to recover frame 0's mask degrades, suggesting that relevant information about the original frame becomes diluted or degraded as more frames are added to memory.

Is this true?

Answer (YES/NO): YES